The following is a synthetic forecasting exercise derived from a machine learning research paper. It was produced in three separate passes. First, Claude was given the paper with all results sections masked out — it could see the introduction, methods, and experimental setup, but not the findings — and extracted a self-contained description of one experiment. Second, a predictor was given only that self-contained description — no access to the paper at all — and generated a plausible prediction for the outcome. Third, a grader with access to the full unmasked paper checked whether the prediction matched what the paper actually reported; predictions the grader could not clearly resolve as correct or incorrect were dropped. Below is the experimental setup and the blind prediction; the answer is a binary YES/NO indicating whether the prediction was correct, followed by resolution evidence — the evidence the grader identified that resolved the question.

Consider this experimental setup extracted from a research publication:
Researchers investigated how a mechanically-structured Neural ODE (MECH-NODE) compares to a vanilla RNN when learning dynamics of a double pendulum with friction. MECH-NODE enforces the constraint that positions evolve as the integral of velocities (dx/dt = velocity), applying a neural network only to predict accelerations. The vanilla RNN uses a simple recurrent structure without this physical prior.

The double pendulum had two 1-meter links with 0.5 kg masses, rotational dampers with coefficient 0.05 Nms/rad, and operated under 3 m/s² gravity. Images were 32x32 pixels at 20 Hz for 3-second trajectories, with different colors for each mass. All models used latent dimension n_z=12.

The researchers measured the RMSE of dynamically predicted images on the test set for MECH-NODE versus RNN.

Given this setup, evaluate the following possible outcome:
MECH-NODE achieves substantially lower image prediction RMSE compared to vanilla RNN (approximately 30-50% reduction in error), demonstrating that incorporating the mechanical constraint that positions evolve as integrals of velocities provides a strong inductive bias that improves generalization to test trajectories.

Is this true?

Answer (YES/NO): NO